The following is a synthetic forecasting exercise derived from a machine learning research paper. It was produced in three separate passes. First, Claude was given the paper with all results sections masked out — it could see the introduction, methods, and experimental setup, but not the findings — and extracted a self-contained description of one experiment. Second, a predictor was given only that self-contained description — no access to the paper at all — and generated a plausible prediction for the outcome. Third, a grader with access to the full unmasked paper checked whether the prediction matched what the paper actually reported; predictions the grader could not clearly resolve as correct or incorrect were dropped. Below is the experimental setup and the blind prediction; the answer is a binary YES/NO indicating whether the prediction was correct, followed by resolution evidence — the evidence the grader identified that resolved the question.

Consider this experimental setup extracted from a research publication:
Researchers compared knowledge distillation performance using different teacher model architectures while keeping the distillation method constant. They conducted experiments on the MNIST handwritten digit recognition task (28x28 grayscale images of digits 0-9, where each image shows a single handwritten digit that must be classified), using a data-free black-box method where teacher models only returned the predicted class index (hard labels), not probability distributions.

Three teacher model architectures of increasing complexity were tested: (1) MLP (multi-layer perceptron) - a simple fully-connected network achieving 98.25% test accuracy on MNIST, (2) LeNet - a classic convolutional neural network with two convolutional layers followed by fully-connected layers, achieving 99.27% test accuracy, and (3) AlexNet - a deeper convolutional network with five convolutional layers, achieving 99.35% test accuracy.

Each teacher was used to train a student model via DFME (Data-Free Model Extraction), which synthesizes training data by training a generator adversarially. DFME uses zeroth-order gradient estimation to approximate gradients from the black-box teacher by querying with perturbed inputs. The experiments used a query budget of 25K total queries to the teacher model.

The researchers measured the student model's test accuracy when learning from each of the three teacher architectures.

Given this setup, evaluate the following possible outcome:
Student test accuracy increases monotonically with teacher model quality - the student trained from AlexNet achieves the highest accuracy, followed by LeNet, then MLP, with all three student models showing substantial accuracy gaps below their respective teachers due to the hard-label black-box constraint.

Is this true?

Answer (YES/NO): YES